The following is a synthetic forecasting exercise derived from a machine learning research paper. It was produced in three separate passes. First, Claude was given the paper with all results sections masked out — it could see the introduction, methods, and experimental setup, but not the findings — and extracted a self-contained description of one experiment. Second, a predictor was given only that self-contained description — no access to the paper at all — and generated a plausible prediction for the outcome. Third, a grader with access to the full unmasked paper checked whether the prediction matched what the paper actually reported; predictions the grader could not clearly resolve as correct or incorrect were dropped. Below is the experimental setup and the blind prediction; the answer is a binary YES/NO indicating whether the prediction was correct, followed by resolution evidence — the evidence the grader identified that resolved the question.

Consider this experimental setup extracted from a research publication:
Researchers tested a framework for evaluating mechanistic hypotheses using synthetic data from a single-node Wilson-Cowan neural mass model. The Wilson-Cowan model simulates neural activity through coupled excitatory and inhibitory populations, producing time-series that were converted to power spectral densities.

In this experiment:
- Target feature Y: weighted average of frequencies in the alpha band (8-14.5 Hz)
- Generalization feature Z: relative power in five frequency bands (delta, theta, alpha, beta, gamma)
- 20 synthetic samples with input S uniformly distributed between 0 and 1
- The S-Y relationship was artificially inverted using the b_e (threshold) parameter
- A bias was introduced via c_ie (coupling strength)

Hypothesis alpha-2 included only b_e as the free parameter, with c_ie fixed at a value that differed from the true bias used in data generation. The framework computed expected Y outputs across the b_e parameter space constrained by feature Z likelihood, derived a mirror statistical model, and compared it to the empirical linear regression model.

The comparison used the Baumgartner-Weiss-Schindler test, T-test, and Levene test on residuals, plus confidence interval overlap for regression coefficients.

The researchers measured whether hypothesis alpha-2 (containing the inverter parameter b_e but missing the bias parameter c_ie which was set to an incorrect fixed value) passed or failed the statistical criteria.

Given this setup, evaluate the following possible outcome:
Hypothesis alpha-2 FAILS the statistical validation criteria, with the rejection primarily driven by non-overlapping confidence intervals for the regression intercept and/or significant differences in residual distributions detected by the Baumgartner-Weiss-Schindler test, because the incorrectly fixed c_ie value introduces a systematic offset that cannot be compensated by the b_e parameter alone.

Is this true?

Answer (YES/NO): YES